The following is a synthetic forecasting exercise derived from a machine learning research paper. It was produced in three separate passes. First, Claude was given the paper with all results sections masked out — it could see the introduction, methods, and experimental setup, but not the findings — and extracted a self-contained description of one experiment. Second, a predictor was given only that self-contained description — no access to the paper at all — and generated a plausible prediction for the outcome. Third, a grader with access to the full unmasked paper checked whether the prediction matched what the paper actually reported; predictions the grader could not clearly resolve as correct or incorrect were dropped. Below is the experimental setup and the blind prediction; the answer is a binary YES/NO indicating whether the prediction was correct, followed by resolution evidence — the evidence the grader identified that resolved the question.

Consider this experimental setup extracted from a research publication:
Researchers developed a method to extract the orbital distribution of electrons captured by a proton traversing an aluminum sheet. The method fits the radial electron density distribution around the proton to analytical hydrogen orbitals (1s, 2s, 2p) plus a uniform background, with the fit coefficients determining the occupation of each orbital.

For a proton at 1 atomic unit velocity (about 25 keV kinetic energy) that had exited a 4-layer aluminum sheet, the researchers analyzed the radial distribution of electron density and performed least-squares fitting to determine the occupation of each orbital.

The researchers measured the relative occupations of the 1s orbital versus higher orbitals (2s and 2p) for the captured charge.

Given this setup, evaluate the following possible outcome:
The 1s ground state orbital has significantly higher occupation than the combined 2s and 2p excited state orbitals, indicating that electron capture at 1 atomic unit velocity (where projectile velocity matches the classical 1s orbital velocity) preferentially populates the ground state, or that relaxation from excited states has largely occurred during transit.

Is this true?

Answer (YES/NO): YES